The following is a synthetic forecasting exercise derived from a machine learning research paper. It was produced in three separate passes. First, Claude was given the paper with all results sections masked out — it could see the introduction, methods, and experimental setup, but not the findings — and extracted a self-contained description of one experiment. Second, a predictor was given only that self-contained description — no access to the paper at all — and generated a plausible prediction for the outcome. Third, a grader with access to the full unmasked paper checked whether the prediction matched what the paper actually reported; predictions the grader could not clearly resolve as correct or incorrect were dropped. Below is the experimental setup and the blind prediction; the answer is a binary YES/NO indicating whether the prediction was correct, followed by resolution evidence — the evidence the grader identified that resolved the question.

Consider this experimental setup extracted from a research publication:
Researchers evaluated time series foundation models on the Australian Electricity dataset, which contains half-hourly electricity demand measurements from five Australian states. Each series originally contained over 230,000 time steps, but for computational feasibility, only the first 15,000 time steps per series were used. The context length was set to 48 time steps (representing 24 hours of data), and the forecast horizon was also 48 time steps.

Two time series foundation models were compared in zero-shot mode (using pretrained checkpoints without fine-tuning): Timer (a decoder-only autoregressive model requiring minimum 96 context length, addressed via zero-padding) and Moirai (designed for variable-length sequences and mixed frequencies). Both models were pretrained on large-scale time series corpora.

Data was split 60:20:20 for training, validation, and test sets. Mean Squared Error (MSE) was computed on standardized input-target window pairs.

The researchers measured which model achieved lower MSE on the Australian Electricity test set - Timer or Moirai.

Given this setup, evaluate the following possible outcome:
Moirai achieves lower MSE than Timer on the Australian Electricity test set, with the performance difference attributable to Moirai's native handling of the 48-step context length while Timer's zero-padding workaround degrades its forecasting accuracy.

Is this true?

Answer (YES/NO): NO